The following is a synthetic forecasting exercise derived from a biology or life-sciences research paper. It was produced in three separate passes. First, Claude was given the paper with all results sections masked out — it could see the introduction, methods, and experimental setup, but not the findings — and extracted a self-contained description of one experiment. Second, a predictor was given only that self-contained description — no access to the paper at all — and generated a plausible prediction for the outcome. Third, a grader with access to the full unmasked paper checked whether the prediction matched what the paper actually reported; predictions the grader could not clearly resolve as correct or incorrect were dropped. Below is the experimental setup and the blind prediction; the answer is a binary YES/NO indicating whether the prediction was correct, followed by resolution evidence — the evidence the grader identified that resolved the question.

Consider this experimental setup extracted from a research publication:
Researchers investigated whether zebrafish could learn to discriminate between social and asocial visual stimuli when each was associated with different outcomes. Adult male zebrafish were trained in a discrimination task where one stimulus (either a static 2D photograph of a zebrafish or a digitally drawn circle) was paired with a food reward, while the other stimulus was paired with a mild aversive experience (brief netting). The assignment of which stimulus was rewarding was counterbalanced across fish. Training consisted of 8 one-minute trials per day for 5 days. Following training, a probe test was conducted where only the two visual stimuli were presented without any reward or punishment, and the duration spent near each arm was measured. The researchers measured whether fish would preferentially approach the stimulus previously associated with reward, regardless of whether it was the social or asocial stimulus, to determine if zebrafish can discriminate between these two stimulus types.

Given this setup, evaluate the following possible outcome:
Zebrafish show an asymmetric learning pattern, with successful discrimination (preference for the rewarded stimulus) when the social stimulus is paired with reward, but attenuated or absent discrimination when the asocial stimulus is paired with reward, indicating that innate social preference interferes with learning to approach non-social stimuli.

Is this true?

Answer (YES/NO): NO